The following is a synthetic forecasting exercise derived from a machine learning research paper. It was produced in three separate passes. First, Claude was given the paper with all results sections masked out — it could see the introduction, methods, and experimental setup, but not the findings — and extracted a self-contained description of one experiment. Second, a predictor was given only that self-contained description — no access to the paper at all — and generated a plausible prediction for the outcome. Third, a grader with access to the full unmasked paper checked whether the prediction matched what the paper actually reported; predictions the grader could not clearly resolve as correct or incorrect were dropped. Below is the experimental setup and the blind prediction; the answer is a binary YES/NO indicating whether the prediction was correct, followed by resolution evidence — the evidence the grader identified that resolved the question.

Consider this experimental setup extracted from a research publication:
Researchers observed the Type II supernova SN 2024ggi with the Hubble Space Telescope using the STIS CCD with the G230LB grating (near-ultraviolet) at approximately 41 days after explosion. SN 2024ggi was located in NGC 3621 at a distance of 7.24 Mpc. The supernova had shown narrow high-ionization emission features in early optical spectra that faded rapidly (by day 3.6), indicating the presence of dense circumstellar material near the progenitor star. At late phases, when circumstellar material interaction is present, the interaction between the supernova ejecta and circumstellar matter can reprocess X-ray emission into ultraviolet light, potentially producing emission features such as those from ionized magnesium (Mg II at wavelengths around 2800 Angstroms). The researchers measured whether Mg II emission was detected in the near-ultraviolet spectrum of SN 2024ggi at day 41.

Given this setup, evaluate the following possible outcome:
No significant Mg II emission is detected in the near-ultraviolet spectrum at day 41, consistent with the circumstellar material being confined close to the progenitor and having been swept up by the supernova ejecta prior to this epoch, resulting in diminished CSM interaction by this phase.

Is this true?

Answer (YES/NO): NO